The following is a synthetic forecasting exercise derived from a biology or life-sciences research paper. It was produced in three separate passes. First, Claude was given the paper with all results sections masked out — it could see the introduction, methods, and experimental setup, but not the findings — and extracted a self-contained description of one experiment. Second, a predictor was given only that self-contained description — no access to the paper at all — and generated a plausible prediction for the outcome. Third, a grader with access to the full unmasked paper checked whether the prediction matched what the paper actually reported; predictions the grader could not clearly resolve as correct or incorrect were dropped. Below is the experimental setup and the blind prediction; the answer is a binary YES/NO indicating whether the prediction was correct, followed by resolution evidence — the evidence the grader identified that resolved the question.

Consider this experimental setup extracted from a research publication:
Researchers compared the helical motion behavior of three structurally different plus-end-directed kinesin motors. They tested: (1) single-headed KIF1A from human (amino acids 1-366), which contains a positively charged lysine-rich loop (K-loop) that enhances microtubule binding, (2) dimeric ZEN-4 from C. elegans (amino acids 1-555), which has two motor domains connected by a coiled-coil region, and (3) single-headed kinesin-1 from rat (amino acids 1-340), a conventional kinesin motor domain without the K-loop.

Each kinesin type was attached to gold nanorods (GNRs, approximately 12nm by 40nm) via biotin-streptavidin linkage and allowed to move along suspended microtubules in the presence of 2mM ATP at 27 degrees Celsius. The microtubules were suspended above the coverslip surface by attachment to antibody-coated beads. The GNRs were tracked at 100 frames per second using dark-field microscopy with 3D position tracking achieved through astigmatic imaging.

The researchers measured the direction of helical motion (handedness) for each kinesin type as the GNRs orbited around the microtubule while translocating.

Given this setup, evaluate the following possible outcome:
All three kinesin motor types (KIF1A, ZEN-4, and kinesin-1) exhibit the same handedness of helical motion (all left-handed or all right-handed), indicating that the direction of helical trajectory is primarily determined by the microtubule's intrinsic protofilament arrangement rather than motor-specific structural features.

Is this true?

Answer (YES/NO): NO